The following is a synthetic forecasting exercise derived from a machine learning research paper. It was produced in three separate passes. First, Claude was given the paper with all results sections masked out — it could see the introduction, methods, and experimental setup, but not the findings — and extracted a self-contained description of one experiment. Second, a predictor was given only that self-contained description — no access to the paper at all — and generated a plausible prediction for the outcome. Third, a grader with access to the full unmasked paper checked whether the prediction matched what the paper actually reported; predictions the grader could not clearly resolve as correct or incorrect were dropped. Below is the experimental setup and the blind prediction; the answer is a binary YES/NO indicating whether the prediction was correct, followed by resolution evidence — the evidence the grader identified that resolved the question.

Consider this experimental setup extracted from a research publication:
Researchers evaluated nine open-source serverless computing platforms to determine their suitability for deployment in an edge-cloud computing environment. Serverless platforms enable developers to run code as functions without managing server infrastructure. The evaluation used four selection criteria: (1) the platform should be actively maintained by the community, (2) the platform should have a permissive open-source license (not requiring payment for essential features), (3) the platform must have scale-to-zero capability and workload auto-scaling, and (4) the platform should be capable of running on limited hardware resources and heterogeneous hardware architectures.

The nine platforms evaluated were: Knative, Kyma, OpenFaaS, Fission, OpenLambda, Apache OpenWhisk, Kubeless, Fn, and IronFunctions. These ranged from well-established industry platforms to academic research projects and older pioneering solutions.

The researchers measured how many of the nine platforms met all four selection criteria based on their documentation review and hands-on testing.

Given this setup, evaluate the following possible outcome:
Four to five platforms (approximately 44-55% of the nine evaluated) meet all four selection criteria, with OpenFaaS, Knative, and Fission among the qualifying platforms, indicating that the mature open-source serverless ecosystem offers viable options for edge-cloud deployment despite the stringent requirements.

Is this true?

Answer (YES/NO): NO